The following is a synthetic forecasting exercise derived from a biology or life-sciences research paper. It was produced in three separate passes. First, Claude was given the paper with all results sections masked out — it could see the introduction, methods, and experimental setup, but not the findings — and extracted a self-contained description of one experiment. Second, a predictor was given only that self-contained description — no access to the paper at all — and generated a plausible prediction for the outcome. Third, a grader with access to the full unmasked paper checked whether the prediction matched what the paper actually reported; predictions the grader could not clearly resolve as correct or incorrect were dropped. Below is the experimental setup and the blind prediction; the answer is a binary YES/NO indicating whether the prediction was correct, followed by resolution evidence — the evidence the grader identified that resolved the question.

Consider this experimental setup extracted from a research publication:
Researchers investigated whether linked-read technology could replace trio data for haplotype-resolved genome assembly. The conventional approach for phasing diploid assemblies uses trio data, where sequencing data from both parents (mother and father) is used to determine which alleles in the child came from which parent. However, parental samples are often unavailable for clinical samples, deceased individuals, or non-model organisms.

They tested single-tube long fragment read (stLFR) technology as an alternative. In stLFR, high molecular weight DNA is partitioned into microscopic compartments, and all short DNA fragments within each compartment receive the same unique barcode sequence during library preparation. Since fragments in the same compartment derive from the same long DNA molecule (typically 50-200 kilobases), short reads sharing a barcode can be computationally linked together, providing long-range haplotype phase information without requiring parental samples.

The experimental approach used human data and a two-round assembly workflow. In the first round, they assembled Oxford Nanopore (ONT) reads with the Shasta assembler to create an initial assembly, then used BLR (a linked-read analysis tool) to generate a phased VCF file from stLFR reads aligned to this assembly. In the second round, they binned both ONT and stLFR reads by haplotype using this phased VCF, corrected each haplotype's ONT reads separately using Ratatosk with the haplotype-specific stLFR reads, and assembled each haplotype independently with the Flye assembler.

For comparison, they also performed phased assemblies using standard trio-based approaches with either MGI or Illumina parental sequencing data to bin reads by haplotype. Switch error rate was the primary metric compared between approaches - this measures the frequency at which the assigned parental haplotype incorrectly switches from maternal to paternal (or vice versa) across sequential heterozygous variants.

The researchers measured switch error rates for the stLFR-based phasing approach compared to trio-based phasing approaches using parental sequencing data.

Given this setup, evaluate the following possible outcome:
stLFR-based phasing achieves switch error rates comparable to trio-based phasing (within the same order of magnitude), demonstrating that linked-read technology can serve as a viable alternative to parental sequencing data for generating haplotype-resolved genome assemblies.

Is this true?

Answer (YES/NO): YES